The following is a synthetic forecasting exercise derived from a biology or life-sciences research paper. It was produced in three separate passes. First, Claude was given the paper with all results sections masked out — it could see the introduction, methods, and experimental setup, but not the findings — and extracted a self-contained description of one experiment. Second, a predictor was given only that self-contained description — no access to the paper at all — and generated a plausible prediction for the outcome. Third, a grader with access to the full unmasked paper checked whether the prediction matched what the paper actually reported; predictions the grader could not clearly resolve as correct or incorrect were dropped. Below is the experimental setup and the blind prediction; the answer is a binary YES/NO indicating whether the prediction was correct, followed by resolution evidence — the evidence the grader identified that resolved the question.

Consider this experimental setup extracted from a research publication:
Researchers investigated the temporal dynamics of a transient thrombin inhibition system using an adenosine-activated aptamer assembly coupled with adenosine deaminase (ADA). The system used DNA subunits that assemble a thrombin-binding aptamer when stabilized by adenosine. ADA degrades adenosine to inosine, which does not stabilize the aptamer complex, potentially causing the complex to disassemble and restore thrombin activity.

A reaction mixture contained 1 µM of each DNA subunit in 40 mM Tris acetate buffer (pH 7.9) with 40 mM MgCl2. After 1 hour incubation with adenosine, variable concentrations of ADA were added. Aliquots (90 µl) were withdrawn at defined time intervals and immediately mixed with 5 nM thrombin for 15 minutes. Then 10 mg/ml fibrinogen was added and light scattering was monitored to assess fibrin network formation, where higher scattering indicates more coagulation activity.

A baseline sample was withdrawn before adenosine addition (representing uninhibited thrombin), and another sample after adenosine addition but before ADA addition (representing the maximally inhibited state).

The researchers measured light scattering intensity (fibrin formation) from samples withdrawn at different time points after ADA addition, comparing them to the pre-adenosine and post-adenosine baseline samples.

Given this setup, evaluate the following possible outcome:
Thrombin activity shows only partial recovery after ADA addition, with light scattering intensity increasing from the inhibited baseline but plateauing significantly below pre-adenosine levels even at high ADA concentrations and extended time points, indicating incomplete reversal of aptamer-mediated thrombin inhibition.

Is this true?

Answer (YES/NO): NO